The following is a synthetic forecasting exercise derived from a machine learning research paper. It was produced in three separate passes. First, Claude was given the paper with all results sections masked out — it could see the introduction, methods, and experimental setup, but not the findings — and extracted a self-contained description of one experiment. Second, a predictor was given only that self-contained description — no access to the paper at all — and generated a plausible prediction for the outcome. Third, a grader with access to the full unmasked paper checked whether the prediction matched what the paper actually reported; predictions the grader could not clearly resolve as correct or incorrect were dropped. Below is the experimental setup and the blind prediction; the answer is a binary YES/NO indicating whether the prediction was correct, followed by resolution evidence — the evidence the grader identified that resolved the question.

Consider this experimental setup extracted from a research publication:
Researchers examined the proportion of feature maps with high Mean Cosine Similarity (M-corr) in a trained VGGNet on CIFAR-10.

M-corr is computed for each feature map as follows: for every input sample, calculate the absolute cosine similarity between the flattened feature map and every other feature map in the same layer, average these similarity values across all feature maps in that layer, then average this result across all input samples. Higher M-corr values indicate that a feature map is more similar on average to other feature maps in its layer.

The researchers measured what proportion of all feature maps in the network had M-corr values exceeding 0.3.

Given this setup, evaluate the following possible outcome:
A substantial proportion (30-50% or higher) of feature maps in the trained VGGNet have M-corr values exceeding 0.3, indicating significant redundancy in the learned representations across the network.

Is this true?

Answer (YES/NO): YES